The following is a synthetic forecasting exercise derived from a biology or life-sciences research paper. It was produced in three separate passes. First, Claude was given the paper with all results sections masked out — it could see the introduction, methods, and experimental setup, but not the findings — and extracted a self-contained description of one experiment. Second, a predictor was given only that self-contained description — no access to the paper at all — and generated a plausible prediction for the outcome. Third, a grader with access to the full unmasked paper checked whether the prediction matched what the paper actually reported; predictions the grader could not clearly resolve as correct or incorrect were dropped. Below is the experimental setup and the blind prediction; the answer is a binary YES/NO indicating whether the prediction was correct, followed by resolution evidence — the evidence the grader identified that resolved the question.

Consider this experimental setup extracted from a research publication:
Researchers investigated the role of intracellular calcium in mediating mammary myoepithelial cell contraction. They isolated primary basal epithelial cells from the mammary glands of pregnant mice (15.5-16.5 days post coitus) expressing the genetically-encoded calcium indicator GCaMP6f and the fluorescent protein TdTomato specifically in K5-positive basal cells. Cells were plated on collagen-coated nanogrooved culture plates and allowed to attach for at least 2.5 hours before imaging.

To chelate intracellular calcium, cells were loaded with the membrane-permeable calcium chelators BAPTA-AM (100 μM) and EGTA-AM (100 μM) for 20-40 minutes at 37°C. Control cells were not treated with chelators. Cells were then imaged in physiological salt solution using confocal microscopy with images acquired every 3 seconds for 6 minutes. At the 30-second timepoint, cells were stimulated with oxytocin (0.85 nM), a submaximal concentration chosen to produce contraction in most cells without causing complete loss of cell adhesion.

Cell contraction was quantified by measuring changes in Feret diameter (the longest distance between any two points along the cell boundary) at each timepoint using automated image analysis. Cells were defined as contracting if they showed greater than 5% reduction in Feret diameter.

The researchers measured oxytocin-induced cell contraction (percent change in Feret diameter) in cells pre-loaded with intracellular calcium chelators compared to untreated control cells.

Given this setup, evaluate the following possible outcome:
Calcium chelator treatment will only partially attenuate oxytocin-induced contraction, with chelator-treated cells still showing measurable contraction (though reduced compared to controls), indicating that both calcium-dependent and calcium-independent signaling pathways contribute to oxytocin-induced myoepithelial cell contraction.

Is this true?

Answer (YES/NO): NO